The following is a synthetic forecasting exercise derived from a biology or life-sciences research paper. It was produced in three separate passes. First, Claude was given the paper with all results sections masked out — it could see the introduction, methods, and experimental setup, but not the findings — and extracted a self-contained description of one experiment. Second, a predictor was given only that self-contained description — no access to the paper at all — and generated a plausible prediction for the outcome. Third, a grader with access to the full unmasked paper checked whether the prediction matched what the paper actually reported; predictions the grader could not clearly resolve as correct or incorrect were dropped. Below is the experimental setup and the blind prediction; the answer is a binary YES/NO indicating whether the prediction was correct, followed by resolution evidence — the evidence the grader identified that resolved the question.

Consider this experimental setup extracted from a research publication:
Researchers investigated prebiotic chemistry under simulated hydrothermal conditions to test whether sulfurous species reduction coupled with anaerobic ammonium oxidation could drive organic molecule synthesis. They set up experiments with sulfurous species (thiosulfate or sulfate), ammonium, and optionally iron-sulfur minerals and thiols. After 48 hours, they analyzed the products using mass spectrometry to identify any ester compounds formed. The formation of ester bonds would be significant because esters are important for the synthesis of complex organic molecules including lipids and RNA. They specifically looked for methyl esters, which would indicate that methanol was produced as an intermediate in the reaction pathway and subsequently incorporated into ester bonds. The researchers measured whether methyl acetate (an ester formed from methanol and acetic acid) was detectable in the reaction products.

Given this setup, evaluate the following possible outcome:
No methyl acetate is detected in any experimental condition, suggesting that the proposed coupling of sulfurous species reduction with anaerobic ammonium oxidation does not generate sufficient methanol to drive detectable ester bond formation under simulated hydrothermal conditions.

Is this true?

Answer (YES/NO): NO